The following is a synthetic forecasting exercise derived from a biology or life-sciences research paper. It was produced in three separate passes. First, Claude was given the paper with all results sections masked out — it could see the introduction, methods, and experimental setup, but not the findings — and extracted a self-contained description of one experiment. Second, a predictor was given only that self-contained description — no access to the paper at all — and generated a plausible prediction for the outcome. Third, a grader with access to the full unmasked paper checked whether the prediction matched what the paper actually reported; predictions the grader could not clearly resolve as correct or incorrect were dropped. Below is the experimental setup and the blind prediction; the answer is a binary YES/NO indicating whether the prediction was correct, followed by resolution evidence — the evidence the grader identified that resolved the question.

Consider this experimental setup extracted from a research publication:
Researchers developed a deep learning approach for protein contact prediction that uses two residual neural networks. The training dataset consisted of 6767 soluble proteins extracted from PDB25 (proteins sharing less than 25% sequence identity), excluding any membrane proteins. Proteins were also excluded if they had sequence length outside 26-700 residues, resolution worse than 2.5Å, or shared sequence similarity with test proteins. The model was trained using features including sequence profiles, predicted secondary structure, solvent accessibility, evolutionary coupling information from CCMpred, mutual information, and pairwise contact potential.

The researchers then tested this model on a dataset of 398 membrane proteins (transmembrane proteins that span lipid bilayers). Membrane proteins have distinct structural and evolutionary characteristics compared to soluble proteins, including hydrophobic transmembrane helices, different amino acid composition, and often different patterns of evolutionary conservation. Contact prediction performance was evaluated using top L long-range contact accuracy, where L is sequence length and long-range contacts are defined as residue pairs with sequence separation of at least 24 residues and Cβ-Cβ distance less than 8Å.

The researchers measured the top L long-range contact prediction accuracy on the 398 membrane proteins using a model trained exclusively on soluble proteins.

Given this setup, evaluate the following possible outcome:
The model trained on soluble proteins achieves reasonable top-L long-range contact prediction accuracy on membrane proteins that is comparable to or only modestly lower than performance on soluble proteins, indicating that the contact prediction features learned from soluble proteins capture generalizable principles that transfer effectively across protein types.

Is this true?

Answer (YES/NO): YES